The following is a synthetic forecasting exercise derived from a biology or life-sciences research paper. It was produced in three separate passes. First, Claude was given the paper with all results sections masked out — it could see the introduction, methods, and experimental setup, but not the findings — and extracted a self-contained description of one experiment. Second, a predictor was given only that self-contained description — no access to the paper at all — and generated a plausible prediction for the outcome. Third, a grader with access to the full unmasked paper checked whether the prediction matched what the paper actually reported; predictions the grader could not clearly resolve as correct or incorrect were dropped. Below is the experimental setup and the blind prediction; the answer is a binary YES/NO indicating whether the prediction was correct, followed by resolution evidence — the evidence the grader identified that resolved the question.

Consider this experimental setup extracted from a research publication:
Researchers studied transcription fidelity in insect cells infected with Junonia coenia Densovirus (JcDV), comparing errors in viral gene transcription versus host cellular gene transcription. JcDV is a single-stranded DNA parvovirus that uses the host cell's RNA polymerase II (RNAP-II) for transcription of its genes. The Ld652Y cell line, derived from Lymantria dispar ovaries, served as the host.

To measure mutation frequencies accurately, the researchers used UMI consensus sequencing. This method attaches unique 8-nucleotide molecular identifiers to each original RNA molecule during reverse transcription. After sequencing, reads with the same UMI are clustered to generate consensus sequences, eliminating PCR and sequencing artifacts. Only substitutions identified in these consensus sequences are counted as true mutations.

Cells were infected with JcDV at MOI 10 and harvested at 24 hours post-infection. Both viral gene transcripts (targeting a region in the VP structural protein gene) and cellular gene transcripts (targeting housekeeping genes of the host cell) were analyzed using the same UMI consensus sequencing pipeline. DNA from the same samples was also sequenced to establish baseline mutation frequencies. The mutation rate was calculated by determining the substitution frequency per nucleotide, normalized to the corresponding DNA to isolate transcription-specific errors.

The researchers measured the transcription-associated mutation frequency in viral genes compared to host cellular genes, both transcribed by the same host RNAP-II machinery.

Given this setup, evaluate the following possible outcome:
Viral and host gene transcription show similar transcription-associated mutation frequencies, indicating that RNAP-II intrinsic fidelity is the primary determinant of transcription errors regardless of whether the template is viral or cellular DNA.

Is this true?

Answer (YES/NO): NO